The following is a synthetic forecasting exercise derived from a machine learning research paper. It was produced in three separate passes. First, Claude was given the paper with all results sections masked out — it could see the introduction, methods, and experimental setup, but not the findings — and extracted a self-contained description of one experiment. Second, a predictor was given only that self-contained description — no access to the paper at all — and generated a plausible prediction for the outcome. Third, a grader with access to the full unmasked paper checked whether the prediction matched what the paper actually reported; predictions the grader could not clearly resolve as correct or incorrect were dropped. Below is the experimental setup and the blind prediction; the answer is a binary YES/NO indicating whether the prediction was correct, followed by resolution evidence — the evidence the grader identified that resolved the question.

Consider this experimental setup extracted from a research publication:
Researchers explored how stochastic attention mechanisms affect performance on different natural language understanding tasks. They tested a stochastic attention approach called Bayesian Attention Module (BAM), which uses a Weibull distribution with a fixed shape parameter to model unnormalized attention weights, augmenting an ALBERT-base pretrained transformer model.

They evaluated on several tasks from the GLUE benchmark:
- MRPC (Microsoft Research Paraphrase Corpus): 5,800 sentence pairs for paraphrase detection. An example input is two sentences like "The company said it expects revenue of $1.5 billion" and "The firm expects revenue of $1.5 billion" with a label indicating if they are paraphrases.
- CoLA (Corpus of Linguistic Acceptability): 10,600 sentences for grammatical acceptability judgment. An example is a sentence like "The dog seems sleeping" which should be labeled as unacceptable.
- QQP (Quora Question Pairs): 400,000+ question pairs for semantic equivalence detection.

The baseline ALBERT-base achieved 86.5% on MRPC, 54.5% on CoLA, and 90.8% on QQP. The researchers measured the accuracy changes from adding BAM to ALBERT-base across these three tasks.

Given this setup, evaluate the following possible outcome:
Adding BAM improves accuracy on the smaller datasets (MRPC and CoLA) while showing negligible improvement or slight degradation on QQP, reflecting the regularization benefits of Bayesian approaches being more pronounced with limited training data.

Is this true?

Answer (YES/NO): YES